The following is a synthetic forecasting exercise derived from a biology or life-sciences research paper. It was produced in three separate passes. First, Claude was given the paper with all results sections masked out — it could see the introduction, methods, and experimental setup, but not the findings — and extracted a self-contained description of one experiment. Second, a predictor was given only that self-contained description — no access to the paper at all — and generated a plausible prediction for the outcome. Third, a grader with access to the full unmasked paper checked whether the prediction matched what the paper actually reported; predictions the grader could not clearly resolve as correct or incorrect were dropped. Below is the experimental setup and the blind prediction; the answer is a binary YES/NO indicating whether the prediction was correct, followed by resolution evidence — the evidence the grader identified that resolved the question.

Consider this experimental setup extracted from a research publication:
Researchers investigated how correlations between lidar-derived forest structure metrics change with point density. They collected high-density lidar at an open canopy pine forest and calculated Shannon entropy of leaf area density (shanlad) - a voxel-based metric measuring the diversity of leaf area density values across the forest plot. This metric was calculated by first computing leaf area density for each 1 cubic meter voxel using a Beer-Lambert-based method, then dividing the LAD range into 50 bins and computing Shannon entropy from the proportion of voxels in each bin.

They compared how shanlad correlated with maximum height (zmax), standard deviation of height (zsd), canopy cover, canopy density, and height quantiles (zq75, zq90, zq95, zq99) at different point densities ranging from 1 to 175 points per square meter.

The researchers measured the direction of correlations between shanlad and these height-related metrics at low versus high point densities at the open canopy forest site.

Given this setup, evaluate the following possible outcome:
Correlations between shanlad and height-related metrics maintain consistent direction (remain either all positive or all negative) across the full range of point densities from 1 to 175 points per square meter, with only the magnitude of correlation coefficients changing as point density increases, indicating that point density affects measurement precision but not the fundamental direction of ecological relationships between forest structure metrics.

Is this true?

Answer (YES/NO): NO